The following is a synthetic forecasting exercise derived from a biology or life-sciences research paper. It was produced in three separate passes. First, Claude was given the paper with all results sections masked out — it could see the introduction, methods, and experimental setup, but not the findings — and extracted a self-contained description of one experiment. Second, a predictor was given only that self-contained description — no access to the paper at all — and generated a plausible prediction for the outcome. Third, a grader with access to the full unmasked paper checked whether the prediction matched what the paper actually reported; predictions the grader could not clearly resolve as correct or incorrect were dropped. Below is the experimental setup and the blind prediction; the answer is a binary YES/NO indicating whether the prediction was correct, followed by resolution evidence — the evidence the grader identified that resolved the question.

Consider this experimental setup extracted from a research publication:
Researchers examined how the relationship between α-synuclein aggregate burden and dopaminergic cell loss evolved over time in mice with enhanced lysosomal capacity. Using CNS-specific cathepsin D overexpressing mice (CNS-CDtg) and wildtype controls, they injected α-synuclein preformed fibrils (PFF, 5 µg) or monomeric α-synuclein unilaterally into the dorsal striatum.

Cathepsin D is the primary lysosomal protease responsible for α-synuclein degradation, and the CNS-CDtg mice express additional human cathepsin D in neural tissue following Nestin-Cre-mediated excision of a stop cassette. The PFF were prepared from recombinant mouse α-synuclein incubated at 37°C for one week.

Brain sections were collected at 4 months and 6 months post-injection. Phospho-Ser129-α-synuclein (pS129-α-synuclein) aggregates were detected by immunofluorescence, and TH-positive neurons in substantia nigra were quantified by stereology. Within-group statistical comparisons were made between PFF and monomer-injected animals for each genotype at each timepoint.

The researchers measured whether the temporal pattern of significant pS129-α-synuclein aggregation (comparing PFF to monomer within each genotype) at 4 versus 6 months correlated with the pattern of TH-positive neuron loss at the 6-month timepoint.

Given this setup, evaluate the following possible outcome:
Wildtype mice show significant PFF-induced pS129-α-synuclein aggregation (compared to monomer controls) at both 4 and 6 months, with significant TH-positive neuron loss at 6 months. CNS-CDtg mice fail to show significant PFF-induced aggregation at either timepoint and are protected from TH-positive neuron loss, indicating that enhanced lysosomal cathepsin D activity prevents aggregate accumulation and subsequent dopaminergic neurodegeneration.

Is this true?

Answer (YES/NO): NO